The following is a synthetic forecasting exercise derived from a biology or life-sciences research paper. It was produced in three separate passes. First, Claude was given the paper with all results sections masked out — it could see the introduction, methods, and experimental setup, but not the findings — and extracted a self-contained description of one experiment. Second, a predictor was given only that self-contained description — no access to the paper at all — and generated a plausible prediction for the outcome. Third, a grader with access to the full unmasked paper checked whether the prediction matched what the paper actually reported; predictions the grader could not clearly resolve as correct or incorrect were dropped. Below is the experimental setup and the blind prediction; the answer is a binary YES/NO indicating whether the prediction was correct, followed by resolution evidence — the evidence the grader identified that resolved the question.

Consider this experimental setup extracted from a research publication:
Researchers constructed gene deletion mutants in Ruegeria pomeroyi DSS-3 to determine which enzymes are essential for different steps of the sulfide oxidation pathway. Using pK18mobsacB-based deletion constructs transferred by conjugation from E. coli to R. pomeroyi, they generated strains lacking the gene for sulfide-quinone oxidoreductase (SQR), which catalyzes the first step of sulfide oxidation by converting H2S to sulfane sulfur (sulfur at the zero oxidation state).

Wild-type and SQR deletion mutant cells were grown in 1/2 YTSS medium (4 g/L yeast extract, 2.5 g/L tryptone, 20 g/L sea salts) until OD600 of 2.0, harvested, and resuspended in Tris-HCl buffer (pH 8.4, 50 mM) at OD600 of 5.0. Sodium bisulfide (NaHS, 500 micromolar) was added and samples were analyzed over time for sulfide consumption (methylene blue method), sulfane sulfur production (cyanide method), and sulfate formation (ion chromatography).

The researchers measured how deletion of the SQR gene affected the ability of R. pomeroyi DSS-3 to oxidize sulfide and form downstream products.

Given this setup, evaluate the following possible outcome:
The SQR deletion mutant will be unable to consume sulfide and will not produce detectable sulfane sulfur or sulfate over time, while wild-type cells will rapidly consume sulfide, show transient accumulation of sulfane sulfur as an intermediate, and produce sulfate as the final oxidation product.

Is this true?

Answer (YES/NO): NO